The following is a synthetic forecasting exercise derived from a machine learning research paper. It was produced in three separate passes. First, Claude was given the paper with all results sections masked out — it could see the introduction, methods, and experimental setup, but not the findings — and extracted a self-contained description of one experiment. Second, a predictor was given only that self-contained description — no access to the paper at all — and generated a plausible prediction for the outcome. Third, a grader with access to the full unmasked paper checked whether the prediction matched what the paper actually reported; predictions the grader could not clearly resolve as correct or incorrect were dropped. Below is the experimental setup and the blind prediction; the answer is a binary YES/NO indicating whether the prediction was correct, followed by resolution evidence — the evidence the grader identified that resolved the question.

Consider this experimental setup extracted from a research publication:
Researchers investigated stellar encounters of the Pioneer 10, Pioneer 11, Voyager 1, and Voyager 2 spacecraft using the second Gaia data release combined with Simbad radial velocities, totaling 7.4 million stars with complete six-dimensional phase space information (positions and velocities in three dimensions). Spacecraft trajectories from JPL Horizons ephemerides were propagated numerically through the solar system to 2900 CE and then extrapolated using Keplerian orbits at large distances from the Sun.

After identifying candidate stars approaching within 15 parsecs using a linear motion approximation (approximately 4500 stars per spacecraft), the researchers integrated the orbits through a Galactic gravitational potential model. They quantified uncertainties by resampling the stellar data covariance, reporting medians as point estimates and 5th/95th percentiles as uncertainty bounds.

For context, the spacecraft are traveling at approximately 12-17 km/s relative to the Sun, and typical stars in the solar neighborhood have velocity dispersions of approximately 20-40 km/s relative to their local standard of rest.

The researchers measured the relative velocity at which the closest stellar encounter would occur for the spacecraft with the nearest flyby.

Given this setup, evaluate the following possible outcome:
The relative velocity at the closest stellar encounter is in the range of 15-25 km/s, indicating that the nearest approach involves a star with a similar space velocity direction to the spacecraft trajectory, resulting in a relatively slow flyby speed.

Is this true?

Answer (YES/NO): NO